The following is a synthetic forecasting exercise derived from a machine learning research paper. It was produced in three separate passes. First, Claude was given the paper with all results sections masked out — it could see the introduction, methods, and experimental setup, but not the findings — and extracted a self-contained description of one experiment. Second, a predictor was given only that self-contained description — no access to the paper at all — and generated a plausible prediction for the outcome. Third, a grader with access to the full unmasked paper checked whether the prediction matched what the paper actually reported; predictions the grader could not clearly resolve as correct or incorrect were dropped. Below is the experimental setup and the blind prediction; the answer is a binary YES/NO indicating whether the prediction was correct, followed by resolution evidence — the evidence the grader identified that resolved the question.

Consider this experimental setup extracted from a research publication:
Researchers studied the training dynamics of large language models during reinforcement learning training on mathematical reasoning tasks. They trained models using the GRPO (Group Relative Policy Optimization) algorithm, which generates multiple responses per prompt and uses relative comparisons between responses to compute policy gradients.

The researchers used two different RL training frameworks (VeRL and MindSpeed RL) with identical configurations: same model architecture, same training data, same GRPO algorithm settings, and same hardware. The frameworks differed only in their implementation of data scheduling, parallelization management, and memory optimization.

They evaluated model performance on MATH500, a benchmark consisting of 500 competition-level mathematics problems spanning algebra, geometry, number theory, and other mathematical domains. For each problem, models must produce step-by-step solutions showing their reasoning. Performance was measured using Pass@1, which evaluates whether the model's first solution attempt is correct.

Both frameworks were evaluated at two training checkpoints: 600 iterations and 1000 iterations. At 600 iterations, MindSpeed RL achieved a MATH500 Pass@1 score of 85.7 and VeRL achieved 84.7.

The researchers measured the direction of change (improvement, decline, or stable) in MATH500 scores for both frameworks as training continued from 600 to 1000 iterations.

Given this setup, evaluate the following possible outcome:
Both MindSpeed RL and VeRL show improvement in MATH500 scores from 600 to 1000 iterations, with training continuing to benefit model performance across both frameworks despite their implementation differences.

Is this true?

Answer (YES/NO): NO